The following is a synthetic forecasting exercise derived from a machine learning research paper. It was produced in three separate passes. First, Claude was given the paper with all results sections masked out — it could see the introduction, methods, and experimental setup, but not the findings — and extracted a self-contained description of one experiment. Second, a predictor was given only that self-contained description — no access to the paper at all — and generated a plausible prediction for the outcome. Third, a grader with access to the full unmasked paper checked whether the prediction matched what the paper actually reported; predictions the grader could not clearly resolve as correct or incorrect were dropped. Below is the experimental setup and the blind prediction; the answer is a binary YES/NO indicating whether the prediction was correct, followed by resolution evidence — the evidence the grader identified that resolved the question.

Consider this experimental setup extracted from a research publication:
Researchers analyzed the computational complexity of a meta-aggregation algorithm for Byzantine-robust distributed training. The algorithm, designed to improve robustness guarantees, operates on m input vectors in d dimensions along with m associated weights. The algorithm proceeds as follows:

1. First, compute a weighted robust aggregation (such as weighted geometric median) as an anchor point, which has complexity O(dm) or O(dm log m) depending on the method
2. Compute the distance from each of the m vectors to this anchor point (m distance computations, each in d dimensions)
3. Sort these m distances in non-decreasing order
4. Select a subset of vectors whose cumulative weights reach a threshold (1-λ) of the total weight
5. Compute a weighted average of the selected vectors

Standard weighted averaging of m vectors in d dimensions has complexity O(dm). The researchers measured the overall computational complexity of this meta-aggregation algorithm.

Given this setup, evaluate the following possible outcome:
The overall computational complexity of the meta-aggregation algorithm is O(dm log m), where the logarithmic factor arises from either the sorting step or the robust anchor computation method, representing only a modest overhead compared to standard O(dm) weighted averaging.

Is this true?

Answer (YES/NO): NO